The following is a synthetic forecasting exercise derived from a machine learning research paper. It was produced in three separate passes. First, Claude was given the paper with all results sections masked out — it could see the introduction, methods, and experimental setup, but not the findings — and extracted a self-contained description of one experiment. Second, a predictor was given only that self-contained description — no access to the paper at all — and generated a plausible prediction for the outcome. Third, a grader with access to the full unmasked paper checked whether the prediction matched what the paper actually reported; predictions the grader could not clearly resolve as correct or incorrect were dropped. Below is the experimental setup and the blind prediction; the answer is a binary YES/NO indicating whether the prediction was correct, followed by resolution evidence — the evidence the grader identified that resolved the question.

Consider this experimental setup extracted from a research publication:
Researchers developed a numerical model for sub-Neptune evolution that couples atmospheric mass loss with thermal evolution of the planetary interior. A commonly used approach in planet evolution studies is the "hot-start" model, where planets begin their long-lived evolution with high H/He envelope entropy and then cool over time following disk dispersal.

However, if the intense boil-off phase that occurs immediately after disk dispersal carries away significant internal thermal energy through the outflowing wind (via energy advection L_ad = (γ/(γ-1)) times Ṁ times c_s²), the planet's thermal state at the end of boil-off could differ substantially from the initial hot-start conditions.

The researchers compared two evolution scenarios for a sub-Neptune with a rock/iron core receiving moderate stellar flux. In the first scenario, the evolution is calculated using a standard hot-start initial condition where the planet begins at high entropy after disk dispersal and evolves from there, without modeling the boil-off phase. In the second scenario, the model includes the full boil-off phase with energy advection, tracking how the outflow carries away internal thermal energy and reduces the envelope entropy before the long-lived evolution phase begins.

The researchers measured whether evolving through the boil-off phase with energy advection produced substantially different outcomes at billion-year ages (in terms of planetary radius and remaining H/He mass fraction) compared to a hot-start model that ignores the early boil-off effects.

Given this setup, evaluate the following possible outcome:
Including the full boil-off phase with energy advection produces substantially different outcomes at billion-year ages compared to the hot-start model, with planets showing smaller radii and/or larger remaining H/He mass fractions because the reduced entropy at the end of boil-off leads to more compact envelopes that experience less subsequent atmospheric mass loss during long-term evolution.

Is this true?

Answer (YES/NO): NO